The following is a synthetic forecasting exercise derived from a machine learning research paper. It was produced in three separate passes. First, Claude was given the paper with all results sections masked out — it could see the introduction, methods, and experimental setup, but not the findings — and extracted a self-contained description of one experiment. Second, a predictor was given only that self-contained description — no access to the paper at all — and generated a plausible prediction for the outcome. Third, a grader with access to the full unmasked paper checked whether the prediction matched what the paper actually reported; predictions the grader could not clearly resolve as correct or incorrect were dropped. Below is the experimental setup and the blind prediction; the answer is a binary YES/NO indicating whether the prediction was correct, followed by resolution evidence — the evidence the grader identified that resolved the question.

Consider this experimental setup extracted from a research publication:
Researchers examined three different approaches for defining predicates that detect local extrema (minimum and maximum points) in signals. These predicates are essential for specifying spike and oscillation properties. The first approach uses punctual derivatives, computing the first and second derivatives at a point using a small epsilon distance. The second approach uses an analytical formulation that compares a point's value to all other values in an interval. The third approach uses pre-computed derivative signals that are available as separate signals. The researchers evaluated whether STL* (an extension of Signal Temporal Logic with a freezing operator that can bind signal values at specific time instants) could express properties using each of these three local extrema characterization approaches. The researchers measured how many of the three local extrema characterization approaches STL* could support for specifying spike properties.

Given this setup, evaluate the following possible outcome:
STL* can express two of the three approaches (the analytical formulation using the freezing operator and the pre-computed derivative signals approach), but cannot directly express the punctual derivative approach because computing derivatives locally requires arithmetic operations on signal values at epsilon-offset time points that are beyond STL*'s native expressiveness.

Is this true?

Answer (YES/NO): YES